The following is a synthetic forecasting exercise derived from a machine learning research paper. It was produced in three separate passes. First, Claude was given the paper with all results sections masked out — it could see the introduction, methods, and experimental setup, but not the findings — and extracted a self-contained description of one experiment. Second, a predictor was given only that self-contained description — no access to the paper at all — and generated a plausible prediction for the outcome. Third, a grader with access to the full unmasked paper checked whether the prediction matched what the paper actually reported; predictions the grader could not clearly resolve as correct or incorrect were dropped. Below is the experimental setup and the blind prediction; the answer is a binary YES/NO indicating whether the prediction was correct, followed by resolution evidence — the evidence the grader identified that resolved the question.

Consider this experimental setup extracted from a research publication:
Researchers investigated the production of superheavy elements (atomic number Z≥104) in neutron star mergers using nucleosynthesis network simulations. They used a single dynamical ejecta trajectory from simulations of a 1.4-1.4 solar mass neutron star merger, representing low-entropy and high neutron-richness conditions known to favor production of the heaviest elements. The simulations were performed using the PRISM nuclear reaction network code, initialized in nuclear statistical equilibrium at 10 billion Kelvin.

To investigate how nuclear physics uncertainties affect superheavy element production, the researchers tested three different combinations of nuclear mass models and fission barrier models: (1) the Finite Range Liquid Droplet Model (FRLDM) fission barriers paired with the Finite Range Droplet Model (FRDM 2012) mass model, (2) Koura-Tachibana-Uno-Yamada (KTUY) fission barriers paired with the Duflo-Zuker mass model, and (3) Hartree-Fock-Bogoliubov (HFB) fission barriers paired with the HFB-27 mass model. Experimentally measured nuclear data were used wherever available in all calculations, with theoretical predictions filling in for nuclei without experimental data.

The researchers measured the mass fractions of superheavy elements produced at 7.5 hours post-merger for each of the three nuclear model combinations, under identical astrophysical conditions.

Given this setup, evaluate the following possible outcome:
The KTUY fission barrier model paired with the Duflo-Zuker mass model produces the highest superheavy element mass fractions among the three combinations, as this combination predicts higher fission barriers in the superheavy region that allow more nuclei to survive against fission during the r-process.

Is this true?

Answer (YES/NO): NO